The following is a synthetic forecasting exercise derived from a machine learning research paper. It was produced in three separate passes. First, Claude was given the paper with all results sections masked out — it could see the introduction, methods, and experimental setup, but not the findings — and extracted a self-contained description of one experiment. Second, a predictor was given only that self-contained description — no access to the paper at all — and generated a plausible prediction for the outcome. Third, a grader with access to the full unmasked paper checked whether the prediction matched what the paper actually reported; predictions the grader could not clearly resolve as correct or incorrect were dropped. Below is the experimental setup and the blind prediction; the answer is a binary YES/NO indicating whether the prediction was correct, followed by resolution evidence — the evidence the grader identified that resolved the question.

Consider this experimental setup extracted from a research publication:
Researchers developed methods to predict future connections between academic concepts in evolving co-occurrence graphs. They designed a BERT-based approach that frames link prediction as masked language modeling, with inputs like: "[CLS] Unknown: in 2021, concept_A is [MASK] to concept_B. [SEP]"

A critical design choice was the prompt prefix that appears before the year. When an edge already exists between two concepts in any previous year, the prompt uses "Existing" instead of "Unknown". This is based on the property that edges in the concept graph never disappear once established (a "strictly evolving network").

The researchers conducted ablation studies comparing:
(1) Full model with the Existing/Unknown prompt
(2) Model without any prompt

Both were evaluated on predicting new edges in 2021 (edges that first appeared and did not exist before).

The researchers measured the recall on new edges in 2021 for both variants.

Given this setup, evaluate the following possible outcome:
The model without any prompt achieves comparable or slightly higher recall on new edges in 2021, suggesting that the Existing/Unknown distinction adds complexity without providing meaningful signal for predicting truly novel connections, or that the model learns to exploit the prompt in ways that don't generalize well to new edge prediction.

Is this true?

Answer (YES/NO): NO